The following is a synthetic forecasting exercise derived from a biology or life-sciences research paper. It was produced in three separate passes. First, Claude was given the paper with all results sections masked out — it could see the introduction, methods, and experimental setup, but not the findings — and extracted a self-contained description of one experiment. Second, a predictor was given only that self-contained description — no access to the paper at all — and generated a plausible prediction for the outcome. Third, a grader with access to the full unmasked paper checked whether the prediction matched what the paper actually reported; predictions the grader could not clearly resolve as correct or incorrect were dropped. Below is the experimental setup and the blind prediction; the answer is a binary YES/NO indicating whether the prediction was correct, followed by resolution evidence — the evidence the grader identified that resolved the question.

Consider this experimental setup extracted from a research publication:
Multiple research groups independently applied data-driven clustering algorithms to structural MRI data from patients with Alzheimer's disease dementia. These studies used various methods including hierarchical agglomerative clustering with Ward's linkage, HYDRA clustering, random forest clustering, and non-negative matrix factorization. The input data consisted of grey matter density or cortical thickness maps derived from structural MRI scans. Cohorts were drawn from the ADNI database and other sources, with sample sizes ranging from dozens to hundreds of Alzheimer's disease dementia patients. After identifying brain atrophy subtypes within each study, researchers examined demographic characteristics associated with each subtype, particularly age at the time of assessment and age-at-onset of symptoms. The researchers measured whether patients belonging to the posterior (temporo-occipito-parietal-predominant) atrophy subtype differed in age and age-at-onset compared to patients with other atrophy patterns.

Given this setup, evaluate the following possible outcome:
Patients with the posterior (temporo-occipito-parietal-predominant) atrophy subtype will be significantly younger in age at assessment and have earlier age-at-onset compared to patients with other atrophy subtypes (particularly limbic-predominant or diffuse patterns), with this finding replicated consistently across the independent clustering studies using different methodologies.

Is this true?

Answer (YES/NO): YES